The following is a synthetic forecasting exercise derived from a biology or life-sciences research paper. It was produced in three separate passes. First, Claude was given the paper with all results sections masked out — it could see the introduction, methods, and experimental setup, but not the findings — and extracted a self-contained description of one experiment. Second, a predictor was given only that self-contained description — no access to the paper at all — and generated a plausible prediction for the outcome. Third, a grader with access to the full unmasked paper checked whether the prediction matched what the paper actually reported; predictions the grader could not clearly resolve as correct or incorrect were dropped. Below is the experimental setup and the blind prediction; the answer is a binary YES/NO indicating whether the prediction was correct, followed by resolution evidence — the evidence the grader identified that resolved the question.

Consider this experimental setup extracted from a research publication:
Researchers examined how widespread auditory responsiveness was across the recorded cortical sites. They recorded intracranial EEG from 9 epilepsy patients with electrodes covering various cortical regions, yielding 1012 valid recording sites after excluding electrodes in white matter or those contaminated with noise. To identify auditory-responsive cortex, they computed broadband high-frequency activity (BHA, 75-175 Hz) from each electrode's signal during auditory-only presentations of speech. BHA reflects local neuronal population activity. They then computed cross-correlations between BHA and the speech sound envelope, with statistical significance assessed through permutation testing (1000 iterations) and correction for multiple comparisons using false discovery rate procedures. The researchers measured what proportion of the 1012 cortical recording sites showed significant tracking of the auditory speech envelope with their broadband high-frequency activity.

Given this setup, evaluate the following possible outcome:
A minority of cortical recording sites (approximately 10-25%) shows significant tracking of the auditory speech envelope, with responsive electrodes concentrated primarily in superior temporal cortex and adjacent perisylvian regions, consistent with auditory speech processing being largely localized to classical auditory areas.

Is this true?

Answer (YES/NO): YES